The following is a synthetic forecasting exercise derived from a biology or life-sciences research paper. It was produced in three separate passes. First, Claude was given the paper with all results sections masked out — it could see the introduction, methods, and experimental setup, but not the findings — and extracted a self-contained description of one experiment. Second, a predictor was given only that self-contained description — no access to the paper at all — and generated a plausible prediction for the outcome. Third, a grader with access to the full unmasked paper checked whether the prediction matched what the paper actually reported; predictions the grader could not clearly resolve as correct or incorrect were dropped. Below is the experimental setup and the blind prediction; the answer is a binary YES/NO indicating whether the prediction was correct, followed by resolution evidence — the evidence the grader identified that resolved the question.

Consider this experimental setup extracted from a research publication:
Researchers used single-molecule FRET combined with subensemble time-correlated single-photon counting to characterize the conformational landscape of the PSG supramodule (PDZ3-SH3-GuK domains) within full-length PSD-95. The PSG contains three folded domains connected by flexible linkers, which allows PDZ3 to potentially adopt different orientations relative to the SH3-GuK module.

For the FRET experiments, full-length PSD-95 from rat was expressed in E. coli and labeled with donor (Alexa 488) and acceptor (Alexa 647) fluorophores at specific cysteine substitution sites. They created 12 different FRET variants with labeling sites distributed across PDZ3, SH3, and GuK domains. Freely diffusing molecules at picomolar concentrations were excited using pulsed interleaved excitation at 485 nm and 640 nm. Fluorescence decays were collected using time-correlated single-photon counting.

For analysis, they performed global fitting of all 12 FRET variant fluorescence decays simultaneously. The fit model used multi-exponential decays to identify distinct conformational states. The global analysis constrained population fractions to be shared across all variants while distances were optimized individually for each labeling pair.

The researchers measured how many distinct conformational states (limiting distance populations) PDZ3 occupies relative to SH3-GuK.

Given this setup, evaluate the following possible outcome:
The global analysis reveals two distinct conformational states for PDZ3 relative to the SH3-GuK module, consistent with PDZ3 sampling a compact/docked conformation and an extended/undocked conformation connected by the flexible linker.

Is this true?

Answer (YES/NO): NO